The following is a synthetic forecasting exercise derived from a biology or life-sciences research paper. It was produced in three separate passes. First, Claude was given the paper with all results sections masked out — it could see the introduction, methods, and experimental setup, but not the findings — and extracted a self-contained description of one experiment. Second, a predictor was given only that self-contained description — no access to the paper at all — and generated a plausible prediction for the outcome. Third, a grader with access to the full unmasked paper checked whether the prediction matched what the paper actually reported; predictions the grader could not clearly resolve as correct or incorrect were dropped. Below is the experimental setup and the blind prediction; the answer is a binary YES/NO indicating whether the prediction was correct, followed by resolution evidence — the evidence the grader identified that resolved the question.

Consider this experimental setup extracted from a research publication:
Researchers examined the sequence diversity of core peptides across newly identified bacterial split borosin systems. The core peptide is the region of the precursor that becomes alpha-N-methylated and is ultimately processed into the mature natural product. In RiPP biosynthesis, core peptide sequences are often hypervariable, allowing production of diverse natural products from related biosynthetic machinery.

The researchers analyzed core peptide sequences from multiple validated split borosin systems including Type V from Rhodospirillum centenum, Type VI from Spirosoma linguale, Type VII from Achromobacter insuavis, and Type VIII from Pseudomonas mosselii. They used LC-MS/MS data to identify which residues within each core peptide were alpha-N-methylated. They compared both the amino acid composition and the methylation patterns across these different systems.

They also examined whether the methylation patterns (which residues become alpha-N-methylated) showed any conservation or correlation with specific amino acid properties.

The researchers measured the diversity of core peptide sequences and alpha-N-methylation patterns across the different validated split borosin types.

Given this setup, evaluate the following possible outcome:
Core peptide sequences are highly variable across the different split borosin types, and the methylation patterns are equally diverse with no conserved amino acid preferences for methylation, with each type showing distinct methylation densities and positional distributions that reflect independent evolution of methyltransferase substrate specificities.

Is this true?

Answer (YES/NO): NO